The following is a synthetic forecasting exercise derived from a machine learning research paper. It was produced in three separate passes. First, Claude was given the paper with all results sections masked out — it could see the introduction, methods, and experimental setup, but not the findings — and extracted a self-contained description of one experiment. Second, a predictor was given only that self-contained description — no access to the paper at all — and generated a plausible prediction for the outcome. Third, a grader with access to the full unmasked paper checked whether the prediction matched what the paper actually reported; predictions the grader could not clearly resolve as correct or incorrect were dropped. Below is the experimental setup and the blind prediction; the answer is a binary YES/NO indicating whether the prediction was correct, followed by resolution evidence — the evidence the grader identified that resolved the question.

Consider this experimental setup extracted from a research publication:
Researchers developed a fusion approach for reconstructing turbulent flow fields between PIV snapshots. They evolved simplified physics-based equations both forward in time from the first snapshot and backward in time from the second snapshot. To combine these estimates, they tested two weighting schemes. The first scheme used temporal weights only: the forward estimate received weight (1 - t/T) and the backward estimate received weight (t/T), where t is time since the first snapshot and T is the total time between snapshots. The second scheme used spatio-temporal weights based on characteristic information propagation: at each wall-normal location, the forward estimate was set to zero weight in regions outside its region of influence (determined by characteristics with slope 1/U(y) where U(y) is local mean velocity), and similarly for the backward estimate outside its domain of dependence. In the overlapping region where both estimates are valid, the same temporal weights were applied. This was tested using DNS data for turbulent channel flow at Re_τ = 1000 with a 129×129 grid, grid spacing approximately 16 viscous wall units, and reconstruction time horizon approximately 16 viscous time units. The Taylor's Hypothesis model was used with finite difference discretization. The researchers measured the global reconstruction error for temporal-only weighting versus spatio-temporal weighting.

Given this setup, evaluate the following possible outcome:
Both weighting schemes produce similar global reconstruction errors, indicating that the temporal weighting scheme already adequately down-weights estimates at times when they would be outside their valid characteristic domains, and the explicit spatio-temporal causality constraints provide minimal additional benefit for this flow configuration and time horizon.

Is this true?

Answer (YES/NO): NO